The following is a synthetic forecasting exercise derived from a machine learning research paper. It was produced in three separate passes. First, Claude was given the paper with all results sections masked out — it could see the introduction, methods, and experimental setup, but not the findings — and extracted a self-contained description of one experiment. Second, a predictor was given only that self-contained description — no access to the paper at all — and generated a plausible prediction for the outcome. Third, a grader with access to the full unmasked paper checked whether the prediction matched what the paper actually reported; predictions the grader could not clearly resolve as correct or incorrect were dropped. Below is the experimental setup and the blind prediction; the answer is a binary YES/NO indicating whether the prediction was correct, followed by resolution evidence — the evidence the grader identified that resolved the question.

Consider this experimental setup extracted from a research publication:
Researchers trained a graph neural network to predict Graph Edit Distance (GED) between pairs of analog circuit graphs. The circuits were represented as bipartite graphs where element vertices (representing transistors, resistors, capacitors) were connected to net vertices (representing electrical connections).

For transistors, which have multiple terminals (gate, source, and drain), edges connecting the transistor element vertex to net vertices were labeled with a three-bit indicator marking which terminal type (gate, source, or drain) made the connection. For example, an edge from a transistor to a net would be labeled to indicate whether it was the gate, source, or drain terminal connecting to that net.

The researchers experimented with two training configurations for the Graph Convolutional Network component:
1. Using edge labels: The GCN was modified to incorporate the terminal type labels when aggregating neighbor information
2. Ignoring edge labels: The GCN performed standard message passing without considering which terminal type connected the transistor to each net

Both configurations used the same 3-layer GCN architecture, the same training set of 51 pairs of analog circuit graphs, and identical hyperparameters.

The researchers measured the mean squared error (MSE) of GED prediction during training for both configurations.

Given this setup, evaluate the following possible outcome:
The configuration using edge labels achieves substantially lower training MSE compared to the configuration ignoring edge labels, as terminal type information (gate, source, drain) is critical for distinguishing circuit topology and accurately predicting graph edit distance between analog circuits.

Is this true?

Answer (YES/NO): NO